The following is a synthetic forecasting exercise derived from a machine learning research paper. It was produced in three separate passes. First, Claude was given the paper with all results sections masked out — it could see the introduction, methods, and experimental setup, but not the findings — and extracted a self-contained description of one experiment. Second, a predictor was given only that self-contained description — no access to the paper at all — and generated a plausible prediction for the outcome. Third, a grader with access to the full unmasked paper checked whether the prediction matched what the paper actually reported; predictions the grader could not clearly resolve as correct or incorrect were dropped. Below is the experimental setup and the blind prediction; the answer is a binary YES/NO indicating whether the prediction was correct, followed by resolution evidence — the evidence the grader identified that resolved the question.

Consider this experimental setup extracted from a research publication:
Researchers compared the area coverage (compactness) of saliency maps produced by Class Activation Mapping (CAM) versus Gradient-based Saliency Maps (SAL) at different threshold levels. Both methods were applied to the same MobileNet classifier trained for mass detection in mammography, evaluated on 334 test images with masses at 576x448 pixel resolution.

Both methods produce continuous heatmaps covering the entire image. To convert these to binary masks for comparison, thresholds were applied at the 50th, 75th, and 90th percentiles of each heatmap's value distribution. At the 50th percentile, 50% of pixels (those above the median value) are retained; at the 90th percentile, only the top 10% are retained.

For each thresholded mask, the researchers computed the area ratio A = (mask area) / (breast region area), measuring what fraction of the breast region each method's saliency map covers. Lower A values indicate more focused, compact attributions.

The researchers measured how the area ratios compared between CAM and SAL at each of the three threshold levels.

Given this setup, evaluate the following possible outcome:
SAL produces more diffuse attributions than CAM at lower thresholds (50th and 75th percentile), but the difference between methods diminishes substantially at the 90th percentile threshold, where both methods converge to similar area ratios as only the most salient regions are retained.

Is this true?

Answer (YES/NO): YES